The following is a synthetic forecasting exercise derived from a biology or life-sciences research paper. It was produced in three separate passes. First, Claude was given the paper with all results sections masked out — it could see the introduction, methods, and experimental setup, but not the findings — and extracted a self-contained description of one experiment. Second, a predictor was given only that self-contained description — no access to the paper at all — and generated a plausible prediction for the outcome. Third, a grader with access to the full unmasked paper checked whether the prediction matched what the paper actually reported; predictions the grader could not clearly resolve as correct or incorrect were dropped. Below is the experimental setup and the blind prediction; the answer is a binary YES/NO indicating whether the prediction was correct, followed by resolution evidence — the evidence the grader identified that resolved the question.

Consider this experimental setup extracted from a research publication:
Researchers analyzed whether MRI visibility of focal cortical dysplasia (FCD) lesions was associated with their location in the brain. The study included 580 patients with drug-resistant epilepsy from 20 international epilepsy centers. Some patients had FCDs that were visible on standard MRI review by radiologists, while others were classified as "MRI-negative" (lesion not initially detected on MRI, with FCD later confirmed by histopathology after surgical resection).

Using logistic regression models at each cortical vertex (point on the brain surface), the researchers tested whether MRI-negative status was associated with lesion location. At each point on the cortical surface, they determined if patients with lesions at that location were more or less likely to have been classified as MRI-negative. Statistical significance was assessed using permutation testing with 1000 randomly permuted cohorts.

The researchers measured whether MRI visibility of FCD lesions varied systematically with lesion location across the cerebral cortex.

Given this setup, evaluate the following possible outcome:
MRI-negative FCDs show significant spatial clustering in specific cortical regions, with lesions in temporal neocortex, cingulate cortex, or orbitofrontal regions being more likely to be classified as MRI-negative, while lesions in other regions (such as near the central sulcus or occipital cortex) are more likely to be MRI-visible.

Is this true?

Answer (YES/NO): NO